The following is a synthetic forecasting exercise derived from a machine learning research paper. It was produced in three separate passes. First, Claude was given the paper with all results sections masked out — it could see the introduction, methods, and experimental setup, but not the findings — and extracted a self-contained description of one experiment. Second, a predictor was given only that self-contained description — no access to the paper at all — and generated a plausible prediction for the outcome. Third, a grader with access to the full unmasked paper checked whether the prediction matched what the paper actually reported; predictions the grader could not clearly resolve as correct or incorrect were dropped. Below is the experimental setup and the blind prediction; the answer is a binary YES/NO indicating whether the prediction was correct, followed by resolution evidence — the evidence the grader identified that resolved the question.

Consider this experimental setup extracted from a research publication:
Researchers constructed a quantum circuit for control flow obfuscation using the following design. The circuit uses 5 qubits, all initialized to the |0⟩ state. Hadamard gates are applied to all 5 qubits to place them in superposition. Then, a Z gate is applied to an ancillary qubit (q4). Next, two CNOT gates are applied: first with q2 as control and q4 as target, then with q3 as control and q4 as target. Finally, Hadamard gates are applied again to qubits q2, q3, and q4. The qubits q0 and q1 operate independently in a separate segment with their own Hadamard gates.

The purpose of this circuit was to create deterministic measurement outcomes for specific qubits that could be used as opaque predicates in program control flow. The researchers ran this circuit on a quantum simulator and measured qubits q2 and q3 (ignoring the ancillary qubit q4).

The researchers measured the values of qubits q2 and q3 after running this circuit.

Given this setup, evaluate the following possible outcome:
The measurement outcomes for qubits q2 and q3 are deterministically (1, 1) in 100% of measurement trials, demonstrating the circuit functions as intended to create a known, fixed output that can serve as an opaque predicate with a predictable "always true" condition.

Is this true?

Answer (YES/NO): YES